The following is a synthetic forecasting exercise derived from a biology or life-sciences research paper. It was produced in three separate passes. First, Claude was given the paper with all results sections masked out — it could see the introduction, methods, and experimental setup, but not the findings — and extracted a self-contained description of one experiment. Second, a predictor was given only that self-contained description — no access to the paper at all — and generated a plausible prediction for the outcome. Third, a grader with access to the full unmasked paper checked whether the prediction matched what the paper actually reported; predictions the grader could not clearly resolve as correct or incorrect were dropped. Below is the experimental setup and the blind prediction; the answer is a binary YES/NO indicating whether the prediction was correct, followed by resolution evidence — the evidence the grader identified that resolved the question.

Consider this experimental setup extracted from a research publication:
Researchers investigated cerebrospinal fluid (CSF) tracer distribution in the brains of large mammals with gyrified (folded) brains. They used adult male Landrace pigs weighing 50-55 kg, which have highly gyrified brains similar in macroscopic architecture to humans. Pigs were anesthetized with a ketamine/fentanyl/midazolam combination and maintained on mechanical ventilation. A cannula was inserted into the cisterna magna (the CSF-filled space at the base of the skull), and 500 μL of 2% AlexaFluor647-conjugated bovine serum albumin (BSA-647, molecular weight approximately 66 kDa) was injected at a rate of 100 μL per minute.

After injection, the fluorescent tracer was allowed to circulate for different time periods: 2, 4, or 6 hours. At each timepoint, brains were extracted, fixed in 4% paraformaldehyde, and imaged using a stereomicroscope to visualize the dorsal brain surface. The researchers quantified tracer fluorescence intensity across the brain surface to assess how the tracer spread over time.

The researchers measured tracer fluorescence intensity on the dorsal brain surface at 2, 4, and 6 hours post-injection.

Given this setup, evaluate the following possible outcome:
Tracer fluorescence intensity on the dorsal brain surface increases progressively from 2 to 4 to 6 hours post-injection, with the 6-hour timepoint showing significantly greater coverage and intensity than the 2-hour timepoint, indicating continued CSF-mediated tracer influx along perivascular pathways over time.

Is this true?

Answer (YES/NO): NO